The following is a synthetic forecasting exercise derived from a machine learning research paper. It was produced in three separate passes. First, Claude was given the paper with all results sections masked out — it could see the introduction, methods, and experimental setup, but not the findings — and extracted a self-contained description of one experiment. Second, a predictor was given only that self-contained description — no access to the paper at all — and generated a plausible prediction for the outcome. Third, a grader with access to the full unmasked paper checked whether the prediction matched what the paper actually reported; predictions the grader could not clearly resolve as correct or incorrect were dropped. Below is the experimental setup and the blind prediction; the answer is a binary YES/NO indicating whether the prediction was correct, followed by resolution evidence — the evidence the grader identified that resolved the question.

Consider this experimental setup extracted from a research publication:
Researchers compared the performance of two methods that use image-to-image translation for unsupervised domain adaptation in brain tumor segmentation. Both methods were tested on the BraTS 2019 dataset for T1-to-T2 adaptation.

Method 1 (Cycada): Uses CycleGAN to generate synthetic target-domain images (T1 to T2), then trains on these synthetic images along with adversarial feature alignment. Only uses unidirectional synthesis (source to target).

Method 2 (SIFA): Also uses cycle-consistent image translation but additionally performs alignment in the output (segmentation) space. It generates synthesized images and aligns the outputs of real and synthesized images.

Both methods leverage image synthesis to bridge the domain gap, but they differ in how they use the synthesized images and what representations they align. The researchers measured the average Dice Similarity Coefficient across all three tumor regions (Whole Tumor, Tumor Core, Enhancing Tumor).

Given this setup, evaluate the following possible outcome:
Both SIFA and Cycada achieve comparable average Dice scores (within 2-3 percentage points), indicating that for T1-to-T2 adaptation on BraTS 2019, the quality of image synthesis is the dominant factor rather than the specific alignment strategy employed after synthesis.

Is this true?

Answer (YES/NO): NO